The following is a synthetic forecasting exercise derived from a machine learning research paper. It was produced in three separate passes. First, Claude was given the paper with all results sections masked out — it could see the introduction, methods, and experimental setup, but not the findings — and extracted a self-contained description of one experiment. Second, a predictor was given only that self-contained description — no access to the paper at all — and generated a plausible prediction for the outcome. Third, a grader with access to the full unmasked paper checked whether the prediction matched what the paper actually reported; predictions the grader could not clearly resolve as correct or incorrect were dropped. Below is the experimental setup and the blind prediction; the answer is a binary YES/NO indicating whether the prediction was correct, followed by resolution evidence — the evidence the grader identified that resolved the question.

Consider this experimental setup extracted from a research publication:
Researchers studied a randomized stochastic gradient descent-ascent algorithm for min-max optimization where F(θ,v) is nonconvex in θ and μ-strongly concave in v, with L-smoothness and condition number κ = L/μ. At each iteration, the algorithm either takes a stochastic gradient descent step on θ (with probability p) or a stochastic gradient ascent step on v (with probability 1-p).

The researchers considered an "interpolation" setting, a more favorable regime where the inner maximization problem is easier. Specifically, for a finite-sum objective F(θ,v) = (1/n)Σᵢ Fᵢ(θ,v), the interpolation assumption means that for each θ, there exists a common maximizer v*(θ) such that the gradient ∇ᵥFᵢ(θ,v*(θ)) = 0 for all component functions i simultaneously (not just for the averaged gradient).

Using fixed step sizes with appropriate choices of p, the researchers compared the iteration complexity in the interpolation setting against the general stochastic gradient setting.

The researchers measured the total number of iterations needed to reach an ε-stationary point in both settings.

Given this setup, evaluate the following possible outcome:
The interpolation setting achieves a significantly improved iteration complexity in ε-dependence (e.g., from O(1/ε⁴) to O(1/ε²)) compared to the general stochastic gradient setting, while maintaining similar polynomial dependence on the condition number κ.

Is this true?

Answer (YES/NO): NO